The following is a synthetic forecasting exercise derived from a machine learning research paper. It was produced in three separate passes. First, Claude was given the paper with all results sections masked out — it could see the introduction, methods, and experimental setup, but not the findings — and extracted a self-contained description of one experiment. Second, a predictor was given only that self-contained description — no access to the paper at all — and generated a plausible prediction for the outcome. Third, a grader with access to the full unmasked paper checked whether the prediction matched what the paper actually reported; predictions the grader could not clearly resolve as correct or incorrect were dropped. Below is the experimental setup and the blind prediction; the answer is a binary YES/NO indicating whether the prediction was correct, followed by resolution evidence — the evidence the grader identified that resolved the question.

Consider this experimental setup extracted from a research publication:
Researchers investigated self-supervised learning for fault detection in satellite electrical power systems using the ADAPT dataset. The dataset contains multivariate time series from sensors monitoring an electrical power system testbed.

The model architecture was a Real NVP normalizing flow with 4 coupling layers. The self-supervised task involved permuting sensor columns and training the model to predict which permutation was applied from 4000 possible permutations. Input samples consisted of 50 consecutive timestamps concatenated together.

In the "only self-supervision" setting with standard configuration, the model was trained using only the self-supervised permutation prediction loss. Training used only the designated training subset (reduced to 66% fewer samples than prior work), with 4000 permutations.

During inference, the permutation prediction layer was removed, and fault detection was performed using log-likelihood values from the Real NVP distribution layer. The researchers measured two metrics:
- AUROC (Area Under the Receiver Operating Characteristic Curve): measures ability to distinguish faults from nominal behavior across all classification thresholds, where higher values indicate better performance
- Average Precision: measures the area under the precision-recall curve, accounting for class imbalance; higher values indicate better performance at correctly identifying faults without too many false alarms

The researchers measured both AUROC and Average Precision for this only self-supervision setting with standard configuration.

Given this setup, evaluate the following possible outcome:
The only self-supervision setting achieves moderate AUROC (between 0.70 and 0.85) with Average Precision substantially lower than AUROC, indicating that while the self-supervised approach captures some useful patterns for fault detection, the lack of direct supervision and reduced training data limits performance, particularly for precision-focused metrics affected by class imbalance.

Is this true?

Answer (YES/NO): NO